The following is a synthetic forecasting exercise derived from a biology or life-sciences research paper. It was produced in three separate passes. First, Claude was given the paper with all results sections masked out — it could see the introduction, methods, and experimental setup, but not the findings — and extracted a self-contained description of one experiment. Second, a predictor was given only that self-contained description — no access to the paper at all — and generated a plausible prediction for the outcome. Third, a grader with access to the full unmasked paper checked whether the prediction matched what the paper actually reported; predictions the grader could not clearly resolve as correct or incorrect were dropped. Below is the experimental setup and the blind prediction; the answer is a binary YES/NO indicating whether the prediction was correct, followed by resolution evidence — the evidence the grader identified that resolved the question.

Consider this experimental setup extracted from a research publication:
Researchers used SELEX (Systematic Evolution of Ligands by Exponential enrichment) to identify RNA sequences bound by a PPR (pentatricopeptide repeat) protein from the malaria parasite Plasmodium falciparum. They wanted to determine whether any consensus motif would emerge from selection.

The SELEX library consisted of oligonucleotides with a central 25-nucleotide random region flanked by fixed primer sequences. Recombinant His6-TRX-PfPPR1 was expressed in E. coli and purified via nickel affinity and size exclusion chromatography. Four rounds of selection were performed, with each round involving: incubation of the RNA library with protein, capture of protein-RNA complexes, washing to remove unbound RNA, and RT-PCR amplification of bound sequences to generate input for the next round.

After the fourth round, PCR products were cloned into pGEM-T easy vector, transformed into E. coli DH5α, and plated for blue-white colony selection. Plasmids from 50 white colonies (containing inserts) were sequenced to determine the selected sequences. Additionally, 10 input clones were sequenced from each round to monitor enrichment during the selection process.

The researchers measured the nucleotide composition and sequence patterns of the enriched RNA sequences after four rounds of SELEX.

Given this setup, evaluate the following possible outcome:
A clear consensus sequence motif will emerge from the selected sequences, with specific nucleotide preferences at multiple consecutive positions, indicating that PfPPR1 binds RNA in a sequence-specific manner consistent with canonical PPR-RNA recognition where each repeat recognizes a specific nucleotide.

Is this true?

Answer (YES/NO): YES